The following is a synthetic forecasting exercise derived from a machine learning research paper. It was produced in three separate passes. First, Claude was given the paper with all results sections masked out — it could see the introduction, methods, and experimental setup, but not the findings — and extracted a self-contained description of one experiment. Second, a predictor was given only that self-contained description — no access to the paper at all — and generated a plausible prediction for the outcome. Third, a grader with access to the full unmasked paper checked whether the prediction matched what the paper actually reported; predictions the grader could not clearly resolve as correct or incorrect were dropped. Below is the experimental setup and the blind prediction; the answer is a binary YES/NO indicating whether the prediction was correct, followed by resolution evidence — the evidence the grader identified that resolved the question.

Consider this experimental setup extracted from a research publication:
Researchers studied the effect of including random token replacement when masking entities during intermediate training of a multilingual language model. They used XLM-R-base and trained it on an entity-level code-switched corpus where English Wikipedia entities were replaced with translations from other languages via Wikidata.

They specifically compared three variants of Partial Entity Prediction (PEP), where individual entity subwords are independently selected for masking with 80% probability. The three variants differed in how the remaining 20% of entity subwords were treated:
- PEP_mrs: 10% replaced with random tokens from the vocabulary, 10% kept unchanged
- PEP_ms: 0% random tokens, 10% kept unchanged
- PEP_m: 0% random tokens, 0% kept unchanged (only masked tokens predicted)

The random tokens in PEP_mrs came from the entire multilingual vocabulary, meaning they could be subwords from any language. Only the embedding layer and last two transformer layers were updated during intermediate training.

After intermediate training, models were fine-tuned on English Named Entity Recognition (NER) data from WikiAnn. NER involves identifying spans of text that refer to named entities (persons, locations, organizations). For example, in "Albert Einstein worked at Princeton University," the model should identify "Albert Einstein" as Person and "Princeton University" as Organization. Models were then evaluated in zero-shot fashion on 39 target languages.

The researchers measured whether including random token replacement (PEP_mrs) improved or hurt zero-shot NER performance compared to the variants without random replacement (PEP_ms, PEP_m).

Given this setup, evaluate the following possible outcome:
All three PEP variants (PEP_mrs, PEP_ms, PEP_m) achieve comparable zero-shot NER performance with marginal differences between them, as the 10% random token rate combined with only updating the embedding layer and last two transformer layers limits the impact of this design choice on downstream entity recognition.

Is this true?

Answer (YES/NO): NO